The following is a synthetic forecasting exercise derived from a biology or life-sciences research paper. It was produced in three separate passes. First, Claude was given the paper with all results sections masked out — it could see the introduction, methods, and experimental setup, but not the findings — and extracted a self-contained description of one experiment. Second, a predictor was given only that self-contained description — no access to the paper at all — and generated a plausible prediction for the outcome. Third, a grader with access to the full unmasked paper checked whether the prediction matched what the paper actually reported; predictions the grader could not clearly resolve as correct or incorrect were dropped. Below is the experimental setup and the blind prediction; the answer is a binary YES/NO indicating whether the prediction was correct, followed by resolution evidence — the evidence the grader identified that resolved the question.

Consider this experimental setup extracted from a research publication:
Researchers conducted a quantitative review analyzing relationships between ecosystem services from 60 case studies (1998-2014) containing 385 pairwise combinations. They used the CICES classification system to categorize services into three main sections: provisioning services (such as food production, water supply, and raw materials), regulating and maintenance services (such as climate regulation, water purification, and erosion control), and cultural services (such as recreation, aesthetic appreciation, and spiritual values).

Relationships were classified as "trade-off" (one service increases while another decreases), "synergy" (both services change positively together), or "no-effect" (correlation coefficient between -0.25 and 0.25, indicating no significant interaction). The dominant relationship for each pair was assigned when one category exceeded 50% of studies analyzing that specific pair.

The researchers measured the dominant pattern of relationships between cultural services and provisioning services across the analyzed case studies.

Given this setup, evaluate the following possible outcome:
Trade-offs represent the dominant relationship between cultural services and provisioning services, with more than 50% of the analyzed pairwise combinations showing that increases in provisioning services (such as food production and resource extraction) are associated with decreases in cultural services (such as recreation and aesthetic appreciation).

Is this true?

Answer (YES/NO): NO